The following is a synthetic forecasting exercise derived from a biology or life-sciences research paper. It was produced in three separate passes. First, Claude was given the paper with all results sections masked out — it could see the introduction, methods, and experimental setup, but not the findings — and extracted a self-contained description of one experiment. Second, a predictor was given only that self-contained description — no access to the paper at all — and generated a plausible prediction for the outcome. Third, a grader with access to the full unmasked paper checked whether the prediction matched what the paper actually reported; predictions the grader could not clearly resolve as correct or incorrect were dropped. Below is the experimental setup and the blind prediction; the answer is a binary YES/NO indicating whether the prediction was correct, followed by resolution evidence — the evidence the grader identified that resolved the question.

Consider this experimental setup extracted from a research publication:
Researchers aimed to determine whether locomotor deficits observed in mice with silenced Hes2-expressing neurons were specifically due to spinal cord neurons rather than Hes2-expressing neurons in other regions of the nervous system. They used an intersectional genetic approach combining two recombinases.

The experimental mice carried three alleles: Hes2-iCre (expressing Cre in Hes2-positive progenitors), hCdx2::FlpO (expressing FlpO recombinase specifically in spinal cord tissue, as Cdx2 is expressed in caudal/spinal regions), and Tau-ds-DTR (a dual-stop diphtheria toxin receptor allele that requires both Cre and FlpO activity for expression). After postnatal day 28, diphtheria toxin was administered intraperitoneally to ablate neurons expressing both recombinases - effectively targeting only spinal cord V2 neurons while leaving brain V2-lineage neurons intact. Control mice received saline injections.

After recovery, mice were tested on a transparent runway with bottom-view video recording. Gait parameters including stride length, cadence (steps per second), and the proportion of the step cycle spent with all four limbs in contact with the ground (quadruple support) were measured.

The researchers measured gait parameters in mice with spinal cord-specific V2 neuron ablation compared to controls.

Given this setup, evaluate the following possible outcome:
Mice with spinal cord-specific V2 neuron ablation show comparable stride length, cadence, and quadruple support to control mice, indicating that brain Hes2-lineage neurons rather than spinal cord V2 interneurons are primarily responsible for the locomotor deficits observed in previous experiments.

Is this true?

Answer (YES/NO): NO